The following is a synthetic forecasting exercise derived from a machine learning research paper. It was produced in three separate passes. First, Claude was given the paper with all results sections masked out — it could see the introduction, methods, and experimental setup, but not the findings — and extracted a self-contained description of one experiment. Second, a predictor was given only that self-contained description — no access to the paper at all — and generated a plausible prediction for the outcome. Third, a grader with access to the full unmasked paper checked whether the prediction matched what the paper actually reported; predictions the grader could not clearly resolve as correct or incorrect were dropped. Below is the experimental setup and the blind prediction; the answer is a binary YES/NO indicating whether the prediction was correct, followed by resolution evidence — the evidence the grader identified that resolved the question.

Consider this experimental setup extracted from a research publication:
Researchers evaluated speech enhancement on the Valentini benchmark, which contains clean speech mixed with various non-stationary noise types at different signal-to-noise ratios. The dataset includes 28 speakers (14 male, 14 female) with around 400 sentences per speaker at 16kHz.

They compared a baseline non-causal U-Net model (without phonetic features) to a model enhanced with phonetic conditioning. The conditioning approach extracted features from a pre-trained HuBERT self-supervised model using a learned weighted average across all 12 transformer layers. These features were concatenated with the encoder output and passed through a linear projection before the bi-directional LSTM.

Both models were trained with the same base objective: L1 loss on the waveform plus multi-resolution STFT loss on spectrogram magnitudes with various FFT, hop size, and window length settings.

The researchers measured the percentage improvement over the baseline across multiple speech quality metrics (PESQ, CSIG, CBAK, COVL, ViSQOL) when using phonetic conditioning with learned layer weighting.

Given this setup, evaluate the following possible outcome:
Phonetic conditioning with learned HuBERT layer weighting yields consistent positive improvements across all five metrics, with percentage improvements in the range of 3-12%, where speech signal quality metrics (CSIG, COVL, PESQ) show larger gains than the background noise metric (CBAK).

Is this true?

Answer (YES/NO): NO